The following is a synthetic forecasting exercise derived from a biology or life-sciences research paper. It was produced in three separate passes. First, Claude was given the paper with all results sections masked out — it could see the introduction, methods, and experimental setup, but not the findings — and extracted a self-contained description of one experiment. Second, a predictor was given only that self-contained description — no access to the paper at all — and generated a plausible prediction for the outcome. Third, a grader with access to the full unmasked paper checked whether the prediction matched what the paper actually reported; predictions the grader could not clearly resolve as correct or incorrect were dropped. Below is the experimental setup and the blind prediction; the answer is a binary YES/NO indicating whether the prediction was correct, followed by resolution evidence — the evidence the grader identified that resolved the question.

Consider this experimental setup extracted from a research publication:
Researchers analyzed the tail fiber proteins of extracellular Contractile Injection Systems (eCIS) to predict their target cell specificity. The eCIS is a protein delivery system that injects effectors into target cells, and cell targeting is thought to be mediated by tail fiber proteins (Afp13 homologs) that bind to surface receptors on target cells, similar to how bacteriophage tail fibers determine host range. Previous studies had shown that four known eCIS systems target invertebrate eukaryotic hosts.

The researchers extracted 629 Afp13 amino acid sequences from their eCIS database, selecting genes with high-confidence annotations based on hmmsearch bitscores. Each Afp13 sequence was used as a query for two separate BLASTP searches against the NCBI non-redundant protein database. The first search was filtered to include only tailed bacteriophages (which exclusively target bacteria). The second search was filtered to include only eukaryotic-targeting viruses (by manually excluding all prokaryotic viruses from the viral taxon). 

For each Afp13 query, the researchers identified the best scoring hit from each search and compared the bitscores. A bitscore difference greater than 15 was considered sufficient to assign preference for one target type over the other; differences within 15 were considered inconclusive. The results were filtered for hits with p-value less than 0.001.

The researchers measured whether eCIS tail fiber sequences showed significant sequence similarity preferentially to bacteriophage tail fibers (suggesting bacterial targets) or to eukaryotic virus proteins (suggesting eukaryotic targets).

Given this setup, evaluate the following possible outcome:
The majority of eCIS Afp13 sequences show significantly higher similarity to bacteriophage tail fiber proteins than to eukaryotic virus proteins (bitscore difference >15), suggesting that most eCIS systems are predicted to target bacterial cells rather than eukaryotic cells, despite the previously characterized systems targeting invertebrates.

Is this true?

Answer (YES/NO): NO